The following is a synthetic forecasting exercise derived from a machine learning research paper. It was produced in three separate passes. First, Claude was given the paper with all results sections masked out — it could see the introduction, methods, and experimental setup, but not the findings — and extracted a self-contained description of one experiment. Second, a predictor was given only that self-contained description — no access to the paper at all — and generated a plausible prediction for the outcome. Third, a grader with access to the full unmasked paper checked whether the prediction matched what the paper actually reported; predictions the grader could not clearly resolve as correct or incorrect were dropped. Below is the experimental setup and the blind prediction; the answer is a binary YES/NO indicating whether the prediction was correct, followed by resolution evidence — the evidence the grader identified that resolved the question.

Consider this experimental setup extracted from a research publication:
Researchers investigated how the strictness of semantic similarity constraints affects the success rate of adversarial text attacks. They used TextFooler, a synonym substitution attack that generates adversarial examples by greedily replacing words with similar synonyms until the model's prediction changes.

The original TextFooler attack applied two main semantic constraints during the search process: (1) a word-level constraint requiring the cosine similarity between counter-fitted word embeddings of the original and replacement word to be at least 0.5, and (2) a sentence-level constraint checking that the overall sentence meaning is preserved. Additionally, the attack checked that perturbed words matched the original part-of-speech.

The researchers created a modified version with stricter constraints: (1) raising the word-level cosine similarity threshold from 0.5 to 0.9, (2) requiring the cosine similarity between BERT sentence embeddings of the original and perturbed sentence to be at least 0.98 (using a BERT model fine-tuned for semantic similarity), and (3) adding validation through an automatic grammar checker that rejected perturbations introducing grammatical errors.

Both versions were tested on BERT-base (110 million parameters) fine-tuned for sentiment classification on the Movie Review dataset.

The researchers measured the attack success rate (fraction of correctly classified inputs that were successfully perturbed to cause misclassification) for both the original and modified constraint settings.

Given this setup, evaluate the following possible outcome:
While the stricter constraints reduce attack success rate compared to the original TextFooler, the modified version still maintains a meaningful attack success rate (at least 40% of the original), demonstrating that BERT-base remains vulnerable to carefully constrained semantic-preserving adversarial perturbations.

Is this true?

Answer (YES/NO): NO